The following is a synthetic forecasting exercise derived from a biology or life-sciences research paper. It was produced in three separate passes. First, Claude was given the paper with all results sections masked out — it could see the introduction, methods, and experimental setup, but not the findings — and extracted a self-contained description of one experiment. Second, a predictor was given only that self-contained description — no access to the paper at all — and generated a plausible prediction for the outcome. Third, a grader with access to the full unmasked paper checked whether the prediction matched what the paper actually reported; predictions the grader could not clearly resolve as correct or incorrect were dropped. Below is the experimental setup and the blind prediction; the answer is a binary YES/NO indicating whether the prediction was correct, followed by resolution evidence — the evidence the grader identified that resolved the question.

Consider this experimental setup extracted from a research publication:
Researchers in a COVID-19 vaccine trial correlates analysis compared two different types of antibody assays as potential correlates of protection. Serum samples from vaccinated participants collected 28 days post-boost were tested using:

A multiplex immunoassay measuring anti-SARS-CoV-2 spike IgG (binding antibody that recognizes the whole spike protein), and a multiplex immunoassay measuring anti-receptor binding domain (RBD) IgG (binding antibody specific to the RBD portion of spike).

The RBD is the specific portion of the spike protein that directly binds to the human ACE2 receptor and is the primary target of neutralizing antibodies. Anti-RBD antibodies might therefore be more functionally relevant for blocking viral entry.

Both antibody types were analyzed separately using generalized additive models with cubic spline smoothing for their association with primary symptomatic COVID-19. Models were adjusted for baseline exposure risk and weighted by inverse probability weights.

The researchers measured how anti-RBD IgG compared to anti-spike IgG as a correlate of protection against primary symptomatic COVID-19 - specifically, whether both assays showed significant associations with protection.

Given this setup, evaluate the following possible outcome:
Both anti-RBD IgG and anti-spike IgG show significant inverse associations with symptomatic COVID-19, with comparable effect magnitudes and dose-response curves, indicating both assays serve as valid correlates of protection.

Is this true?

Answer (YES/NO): NO